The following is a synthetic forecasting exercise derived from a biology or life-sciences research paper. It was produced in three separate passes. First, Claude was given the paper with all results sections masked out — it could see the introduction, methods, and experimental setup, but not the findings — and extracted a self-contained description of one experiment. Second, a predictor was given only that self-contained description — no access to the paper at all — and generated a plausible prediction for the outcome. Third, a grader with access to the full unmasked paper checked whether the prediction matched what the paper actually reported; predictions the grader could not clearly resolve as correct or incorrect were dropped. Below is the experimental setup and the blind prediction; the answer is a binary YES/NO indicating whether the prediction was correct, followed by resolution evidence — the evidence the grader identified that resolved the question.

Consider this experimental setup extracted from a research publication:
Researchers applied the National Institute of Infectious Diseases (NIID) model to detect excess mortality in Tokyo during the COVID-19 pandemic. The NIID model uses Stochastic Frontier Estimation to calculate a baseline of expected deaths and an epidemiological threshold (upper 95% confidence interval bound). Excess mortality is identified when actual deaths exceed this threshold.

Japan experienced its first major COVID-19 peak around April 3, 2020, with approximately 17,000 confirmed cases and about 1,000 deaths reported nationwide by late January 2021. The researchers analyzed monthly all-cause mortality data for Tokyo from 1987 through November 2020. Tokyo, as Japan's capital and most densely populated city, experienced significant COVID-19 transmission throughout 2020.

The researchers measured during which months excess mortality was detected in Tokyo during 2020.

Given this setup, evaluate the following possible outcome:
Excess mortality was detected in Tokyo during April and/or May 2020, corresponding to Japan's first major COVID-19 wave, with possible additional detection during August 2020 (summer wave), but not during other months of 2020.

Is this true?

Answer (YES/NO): NO